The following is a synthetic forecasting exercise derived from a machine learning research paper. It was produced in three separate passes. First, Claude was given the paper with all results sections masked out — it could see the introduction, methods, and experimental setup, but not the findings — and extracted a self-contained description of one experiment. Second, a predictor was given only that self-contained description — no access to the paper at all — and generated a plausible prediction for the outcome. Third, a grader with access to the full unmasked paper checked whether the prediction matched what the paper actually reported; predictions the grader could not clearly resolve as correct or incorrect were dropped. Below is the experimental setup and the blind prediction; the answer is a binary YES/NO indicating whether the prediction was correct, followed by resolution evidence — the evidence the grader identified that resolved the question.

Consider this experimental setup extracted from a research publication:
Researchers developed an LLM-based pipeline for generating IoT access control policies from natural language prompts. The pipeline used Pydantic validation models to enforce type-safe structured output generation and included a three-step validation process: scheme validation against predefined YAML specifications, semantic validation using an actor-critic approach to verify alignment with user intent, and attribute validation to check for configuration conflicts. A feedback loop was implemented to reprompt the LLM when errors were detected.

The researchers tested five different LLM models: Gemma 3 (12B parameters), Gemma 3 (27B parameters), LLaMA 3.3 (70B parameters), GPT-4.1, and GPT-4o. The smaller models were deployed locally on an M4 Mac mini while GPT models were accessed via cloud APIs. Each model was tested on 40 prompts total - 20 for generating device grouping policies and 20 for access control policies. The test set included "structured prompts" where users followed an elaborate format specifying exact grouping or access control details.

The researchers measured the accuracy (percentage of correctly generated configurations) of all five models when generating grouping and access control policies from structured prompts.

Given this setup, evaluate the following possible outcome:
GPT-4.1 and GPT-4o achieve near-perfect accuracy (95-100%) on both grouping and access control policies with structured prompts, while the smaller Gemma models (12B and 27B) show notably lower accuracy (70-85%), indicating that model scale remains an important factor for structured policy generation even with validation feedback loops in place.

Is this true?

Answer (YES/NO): NO